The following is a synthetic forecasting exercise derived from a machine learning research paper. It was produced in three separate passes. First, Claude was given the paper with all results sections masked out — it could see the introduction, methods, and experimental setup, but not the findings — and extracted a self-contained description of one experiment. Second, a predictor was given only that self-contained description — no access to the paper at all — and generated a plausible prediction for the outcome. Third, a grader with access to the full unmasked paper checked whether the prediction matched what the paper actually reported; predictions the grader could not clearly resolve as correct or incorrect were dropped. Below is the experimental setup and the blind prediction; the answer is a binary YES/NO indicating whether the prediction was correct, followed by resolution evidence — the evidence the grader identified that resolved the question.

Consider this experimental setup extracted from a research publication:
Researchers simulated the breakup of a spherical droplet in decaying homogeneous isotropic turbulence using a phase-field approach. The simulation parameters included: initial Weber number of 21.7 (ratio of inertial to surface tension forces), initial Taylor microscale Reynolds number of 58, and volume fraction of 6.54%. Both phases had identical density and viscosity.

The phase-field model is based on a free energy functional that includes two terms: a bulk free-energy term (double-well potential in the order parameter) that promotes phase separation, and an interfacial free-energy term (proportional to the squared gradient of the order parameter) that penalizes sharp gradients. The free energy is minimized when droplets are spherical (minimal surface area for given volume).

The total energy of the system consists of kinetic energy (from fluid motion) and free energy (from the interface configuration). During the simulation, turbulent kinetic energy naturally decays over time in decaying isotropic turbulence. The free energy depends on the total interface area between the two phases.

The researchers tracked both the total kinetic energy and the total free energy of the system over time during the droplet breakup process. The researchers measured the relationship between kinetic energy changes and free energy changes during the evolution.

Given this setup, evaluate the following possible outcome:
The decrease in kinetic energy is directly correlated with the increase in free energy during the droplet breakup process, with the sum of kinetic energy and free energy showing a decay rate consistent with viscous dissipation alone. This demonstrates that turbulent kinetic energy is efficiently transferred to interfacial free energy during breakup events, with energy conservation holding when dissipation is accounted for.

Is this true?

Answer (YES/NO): NO